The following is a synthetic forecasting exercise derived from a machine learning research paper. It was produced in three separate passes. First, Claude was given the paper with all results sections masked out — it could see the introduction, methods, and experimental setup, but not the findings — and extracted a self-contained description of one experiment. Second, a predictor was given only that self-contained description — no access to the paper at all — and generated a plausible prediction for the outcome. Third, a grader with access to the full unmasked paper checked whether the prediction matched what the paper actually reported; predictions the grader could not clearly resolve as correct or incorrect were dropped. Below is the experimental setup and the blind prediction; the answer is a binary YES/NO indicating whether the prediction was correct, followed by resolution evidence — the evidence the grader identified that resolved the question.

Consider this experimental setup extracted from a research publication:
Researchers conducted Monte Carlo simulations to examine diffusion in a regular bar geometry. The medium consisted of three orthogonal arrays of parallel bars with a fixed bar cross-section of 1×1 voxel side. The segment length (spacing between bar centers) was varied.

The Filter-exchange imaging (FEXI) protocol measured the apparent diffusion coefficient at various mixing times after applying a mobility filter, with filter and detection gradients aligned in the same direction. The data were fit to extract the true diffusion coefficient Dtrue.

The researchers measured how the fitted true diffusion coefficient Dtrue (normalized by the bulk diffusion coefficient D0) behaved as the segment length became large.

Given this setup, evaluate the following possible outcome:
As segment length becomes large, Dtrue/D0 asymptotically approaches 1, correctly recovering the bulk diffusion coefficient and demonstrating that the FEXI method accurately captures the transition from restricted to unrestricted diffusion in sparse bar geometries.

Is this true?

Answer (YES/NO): NO